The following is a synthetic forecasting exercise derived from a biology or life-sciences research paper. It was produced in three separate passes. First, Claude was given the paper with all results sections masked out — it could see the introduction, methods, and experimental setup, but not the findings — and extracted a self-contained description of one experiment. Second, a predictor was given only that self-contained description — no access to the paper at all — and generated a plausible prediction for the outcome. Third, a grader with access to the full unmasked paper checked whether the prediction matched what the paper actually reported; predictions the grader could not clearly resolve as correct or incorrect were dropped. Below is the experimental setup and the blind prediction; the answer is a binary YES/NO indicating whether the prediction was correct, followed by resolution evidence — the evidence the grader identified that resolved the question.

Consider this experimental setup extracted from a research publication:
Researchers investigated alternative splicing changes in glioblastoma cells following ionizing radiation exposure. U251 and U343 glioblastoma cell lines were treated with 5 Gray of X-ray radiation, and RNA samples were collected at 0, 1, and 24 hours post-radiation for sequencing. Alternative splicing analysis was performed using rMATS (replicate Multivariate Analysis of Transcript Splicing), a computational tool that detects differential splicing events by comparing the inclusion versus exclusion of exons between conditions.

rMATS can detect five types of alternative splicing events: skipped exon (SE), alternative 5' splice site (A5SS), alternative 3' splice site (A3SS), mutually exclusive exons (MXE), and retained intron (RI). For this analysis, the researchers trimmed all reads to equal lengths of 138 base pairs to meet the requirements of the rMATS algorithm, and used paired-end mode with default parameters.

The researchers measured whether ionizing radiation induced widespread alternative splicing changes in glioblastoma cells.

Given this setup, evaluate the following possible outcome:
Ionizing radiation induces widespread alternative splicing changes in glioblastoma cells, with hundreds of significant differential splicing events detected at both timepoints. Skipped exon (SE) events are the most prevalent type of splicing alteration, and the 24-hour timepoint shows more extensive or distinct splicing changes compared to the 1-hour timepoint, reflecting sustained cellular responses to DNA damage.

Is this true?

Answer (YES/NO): NO